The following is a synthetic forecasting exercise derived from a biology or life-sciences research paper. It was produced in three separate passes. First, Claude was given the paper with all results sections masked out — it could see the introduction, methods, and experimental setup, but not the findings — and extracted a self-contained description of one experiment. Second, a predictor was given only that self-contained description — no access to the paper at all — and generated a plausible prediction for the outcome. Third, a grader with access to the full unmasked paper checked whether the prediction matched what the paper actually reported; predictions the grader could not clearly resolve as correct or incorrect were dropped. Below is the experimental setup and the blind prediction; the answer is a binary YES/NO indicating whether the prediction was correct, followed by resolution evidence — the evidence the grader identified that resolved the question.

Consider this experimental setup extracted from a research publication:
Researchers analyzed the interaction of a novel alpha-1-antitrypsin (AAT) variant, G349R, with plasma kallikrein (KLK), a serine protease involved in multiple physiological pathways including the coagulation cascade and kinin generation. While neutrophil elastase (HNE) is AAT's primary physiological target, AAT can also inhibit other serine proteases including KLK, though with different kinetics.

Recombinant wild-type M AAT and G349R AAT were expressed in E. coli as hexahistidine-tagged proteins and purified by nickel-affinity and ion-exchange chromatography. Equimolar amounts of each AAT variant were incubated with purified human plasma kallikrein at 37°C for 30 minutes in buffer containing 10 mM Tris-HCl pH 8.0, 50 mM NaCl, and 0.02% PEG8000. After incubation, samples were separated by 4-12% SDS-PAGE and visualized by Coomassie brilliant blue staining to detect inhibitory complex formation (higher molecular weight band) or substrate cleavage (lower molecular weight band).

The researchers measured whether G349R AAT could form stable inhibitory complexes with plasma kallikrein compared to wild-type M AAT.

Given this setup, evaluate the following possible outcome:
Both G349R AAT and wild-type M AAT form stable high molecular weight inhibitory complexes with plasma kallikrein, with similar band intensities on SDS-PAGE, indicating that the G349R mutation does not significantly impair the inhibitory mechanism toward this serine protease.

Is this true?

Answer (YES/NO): NO